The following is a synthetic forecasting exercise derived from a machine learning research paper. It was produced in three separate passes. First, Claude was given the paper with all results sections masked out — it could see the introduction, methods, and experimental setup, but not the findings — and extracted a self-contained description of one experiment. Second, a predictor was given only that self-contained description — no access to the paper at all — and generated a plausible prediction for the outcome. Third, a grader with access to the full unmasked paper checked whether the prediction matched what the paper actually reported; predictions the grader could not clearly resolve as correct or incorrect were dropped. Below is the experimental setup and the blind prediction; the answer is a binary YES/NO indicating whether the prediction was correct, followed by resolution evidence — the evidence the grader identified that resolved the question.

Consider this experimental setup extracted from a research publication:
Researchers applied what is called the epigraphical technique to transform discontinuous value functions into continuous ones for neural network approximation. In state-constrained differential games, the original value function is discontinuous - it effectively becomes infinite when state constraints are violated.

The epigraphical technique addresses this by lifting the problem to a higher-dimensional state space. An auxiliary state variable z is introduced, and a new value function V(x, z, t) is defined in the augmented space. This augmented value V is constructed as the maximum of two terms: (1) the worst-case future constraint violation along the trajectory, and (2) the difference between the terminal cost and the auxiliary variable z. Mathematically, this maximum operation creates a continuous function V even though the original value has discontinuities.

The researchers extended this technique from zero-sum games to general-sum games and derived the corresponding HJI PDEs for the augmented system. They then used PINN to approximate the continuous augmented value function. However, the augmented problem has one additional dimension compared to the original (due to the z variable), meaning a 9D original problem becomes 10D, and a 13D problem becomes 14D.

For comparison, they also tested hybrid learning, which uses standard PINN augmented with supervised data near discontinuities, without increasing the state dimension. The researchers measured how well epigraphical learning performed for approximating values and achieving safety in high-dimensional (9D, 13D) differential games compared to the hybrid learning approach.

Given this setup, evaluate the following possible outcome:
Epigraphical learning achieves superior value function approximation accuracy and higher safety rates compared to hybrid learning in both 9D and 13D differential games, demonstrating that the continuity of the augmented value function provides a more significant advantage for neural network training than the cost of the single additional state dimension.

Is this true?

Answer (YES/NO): NO